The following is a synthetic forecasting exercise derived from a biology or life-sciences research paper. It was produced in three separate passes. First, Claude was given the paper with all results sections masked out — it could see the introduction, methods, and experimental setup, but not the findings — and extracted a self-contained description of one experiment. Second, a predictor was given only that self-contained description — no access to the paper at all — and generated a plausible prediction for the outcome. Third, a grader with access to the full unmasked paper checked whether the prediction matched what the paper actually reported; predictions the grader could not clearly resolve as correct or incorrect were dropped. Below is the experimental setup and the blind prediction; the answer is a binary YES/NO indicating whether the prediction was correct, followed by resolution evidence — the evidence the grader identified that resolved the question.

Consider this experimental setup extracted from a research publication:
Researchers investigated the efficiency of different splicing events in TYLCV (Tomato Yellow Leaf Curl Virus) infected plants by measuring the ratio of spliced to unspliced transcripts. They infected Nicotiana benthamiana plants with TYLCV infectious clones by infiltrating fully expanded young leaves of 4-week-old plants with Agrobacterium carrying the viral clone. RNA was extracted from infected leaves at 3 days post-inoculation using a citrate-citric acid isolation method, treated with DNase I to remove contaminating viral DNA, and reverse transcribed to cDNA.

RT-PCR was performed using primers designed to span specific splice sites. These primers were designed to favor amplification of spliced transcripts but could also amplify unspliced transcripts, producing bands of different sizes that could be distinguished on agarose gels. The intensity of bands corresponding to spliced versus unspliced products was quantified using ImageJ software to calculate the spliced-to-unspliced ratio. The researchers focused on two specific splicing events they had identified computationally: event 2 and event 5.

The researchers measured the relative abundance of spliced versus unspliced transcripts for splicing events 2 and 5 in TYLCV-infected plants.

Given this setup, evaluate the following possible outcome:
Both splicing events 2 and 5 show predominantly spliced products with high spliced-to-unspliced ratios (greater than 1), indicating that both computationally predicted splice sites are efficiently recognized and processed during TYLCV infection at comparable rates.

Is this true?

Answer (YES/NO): NO